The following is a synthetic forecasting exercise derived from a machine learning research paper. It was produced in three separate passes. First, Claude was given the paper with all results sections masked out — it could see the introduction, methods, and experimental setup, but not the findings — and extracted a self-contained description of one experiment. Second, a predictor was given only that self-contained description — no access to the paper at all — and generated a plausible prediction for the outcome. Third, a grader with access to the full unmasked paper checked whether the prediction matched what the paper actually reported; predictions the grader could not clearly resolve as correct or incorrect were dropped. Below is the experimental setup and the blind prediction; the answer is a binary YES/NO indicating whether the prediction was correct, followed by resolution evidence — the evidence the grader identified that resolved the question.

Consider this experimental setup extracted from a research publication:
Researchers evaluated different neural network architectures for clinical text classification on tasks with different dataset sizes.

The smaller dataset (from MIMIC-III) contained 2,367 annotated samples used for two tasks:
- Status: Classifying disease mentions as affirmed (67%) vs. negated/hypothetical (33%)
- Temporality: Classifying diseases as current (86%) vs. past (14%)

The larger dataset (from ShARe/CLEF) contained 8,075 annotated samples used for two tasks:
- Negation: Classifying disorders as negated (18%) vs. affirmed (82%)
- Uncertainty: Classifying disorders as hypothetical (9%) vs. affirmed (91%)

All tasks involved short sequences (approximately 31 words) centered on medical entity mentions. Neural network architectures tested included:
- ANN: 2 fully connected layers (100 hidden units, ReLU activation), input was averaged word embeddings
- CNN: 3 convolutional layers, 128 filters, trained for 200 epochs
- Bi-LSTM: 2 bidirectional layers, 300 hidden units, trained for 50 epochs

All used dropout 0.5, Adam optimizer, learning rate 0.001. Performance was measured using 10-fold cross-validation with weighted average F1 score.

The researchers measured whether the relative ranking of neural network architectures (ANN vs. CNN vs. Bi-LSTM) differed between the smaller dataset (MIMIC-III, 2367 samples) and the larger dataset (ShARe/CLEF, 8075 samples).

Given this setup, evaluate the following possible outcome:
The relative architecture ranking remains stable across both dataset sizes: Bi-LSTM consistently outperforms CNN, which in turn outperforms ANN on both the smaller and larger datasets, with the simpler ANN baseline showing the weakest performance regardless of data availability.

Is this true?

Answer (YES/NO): NO